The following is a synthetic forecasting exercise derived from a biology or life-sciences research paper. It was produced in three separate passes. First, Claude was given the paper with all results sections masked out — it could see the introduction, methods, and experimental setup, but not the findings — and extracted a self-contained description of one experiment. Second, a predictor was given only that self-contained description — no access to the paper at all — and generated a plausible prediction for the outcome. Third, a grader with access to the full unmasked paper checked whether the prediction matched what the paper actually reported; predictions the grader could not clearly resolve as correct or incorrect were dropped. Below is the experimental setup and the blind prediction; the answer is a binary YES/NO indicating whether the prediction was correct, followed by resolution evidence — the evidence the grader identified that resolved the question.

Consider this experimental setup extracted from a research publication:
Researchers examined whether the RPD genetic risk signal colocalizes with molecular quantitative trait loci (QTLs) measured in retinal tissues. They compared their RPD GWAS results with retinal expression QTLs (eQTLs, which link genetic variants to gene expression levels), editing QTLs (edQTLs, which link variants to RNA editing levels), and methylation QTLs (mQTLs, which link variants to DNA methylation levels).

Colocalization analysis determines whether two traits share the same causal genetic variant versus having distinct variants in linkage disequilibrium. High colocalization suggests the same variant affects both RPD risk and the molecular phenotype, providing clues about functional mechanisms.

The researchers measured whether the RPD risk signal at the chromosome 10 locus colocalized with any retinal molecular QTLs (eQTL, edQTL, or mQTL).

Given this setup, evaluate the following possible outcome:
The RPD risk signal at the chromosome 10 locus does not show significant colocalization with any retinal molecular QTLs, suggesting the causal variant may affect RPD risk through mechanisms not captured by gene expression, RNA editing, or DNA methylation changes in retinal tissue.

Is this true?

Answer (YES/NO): NO